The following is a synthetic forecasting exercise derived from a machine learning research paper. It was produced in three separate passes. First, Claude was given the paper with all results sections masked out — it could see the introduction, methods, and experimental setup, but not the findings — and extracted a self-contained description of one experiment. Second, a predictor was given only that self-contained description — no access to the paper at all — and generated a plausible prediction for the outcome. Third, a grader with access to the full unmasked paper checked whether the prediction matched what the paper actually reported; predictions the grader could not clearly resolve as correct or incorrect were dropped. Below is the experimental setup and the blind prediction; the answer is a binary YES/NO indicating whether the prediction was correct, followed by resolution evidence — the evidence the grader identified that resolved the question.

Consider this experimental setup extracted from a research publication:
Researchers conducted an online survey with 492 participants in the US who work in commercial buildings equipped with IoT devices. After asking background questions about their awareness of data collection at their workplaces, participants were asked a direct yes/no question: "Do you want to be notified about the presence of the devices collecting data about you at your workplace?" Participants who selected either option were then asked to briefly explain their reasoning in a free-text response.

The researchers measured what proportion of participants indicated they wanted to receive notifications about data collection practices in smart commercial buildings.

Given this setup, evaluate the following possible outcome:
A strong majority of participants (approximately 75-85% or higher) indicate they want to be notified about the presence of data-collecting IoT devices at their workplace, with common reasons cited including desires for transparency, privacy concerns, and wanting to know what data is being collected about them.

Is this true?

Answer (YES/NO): YES